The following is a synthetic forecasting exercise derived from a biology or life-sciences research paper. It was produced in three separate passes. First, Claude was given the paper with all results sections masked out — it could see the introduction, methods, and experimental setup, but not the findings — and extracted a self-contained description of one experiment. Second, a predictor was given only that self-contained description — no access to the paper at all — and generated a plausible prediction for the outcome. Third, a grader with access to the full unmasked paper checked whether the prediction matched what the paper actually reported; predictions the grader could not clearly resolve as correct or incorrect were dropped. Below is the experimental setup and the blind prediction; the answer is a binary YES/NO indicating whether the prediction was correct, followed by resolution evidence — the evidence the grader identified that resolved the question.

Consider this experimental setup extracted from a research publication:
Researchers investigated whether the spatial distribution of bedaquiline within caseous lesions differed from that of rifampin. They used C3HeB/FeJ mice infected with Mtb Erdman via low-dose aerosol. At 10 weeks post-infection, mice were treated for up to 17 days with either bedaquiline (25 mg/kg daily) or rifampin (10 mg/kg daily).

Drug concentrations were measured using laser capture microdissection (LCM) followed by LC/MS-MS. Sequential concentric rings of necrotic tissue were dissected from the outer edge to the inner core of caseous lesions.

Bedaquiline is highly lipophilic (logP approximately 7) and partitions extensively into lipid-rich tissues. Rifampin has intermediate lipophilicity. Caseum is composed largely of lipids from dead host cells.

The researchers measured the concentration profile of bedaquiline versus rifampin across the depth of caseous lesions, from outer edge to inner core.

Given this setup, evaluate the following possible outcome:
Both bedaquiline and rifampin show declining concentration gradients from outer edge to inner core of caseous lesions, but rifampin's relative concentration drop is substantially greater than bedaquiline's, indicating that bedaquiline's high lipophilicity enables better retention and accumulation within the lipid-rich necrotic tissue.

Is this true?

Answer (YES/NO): NO